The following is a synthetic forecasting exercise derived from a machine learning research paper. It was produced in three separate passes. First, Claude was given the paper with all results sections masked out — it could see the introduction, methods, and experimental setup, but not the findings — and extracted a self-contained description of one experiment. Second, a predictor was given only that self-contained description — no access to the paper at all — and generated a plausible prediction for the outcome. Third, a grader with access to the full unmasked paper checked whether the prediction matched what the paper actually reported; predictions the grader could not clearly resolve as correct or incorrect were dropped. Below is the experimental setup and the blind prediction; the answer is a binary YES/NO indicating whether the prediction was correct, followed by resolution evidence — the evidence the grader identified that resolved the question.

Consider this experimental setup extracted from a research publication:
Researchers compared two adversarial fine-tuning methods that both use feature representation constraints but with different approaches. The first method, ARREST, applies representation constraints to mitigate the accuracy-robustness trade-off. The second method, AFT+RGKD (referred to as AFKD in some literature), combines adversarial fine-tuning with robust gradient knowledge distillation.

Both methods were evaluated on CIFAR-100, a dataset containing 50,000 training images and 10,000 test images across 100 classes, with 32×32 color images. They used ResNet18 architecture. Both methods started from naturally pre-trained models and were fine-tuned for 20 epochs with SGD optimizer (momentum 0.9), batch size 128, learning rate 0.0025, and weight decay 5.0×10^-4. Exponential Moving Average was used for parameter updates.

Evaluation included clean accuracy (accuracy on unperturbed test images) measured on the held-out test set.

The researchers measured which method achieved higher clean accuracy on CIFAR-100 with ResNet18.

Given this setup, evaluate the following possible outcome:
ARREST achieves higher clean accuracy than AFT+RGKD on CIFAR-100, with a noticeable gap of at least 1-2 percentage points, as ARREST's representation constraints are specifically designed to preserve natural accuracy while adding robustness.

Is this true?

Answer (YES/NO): YES